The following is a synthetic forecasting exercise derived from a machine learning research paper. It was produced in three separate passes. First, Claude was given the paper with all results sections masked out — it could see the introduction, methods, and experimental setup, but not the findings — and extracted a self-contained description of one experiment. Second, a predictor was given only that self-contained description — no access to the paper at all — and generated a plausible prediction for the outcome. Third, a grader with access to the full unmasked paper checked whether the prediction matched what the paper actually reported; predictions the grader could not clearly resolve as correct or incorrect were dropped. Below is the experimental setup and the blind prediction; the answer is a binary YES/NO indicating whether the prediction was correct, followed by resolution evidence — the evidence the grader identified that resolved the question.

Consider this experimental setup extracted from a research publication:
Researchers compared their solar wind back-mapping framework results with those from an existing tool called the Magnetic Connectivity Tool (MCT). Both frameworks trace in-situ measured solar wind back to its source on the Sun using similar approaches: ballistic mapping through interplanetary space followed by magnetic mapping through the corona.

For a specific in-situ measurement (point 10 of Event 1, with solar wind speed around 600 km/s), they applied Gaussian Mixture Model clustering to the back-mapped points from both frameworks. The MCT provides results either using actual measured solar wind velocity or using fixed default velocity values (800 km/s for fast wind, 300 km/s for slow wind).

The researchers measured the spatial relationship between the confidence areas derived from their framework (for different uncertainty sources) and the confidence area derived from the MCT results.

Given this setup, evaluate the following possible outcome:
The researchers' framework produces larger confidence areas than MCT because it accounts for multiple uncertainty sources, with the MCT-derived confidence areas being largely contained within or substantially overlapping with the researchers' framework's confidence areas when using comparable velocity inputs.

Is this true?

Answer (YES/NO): NO